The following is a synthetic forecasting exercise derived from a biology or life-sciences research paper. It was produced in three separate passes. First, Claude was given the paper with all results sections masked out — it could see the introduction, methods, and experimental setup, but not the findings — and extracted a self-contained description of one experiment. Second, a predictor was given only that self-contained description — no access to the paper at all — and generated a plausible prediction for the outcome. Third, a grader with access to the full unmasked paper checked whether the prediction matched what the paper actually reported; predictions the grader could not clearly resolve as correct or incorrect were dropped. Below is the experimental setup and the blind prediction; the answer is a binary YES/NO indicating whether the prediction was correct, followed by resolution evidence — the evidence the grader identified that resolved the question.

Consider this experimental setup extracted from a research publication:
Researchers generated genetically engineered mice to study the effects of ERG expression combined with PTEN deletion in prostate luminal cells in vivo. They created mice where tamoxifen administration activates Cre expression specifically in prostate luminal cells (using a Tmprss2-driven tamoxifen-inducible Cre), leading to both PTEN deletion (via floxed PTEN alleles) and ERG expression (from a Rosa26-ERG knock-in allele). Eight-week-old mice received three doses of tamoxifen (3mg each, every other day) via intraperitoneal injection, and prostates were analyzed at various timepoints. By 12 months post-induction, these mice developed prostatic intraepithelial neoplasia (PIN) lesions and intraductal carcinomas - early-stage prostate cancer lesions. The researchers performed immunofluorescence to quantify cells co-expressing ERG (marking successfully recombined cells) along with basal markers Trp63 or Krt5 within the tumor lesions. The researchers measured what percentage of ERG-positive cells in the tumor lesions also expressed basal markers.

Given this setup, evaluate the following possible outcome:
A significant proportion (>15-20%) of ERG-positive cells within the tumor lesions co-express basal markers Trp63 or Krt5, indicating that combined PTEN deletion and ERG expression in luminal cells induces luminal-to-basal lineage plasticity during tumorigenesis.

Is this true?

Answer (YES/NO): NO